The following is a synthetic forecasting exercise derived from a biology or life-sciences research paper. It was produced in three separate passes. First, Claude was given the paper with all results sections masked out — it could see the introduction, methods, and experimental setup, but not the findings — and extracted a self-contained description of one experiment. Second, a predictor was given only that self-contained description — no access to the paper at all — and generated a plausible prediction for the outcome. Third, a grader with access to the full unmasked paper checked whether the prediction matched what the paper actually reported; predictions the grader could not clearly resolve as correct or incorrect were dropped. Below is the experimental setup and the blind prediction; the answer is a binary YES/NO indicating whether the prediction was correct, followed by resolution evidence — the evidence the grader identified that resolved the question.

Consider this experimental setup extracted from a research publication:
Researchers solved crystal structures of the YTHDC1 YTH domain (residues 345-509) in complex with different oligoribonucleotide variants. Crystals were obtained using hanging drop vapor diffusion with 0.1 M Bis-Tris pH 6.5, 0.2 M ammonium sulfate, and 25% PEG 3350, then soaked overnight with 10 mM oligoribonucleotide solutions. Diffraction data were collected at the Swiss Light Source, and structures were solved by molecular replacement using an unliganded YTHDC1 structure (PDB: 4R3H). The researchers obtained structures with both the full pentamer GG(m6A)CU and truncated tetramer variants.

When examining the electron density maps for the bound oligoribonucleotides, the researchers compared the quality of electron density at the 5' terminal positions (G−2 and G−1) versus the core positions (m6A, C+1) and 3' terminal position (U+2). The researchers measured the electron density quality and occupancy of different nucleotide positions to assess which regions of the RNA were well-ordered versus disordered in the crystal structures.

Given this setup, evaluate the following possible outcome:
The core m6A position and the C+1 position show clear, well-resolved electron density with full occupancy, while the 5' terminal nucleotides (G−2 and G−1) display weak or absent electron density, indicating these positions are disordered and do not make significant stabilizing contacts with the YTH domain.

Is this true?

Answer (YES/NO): YES